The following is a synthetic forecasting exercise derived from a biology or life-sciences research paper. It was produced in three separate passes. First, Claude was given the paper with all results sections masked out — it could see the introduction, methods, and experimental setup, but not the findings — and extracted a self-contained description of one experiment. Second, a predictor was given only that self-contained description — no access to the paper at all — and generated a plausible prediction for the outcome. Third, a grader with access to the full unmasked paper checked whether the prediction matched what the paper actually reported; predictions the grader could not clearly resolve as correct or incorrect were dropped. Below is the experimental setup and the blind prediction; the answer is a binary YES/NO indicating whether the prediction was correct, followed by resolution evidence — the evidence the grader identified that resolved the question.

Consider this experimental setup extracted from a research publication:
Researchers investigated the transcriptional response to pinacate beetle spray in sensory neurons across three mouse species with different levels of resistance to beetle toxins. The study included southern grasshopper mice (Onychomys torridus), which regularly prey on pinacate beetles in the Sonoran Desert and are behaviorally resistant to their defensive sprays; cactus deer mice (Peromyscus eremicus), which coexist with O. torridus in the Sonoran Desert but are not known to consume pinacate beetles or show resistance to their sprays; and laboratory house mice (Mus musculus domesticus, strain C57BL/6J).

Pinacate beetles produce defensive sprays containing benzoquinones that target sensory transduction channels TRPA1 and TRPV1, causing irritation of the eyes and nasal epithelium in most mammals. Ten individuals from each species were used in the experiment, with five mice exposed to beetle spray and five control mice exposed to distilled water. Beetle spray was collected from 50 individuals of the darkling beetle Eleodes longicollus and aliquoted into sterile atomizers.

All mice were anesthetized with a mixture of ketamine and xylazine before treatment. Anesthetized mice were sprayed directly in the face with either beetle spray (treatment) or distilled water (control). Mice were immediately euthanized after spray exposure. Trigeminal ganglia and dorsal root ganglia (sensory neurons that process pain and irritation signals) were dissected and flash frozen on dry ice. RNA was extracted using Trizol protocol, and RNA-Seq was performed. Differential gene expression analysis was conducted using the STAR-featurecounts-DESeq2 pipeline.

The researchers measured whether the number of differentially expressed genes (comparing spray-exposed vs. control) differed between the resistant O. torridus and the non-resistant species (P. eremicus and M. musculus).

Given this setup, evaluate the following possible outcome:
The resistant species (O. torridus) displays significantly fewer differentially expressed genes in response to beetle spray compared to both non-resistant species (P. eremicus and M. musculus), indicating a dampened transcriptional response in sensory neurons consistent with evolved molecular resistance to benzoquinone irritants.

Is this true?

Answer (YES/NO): NO